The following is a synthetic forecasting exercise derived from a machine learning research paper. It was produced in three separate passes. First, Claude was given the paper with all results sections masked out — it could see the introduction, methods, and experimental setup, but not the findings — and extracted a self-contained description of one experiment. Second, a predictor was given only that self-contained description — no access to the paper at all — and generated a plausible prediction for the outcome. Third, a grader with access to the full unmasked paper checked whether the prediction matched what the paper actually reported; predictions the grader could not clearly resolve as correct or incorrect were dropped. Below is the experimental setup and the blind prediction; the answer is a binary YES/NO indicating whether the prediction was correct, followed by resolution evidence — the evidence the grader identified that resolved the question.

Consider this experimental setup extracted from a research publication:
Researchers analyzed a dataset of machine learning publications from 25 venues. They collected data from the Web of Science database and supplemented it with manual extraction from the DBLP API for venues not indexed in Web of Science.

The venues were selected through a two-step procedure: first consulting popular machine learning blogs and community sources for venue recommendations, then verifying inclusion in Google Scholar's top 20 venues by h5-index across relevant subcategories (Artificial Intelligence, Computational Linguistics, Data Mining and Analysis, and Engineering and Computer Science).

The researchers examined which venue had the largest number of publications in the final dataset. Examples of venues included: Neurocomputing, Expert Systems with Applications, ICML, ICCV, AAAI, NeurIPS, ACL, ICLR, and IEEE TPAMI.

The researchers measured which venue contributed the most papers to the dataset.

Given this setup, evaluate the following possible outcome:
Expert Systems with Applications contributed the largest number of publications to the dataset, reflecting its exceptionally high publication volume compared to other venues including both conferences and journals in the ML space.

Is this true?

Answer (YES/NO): NO